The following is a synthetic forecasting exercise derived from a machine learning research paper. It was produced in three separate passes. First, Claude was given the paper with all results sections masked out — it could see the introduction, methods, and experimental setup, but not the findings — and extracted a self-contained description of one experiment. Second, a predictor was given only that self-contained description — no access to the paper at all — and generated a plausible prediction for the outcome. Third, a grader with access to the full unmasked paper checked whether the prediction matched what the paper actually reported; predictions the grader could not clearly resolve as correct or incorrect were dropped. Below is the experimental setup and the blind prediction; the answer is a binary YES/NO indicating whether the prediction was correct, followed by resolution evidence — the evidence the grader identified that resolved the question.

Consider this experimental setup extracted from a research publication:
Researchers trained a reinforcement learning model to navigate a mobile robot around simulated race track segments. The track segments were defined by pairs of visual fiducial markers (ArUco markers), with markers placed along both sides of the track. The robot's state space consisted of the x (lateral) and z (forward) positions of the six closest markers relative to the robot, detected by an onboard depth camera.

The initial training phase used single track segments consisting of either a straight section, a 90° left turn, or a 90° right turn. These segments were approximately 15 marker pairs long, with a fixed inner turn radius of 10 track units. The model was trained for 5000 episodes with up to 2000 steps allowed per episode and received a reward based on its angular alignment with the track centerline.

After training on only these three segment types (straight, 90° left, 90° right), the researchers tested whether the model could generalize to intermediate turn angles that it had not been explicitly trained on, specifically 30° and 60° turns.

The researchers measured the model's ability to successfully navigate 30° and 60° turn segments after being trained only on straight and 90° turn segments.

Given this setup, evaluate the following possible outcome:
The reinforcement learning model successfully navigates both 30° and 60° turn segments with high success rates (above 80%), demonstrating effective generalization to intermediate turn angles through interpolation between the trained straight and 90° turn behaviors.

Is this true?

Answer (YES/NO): NO